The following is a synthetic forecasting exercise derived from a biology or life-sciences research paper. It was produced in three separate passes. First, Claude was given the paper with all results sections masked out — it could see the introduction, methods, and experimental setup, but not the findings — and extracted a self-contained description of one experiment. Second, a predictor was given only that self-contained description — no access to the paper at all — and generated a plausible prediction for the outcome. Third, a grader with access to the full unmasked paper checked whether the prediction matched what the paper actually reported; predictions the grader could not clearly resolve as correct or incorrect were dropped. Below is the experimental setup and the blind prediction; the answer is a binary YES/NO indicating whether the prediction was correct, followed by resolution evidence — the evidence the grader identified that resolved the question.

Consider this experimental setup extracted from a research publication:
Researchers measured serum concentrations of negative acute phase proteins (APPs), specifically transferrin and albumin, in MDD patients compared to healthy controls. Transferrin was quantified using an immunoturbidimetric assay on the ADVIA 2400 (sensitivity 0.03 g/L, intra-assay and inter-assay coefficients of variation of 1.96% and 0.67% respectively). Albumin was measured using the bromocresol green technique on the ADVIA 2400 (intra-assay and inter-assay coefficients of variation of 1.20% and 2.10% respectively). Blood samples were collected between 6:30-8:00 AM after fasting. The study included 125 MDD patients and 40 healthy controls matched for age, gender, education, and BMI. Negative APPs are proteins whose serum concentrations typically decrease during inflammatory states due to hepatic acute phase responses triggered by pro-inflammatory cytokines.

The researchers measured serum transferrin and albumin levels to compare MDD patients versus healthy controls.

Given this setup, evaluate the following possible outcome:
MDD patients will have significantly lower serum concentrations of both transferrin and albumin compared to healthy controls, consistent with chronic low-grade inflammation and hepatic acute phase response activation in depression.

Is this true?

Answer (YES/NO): YES